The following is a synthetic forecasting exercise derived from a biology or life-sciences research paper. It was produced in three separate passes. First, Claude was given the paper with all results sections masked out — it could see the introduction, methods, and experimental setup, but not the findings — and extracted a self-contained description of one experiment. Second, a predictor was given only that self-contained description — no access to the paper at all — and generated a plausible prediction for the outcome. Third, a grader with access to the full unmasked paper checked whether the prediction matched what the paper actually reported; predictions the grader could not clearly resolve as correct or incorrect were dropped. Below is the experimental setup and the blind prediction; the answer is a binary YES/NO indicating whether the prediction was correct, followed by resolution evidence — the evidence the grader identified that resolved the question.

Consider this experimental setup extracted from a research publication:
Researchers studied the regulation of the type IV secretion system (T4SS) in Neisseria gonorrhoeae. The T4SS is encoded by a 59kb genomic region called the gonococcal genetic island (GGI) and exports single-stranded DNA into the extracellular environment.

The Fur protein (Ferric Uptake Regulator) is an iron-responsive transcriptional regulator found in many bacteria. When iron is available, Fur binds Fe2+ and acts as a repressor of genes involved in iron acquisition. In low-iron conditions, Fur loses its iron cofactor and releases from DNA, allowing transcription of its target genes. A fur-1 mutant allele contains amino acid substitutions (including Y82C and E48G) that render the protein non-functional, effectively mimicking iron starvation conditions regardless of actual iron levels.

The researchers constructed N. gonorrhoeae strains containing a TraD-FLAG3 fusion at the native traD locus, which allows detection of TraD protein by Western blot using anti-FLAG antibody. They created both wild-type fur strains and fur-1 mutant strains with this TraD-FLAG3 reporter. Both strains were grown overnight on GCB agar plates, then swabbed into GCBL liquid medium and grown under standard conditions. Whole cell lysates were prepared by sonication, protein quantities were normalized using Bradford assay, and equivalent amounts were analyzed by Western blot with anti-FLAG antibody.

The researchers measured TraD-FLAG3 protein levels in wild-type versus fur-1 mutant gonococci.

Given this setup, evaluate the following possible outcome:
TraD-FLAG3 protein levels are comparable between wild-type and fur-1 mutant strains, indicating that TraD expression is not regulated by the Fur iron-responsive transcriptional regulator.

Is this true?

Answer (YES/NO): NO